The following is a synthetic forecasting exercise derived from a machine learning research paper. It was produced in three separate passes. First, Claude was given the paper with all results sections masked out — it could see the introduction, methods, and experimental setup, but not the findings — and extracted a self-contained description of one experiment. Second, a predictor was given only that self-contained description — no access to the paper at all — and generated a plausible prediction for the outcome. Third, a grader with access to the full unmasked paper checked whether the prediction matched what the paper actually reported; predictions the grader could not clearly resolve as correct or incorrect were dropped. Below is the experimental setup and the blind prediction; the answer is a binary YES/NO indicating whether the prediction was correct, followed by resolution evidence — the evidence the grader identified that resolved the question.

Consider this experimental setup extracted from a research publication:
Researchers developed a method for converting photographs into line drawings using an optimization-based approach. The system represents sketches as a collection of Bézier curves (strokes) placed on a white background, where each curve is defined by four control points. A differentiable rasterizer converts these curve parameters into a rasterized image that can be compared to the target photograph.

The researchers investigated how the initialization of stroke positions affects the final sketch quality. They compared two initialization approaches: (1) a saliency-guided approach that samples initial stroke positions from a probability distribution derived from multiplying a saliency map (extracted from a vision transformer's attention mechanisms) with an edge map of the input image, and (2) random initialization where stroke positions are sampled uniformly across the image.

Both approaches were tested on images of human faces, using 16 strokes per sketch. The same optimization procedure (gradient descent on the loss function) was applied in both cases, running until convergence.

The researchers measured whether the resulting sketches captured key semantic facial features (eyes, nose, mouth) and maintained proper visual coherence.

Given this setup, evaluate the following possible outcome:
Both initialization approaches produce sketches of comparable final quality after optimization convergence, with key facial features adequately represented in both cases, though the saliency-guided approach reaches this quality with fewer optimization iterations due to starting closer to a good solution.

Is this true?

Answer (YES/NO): NO